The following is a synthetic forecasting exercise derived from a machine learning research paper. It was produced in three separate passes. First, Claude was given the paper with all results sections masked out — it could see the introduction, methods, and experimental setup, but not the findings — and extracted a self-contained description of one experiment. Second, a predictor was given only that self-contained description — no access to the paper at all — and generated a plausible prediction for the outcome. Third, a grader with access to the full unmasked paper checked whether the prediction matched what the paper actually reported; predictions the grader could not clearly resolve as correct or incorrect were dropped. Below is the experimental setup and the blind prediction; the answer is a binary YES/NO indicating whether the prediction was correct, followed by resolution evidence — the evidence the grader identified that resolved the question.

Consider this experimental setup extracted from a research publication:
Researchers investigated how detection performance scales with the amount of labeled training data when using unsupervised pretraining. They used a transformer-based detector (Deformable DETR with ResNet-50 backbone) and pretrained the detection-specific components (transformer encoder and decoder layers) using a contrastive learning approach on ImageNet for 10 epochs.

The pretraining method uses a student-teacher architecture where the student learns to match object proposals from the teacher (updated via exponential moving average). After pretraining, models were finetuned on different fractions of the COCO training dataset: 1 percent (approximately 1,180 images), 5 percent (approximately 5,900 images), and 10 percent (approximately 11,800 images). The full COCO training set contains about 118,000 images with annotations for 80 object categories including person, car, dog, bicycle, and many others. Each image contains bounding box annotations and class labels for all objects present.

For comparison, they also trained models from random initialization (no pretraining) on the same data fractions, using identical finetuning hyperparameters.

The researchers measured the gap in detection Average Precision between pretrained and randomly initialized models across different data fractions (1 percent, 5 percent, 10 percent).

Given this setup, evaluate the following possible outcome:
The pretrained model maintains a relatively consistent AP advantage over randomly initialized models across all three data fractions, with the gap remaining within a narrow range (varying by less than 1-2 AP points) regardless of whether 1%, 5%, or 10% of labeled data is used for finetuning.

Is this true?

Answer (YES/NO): YES